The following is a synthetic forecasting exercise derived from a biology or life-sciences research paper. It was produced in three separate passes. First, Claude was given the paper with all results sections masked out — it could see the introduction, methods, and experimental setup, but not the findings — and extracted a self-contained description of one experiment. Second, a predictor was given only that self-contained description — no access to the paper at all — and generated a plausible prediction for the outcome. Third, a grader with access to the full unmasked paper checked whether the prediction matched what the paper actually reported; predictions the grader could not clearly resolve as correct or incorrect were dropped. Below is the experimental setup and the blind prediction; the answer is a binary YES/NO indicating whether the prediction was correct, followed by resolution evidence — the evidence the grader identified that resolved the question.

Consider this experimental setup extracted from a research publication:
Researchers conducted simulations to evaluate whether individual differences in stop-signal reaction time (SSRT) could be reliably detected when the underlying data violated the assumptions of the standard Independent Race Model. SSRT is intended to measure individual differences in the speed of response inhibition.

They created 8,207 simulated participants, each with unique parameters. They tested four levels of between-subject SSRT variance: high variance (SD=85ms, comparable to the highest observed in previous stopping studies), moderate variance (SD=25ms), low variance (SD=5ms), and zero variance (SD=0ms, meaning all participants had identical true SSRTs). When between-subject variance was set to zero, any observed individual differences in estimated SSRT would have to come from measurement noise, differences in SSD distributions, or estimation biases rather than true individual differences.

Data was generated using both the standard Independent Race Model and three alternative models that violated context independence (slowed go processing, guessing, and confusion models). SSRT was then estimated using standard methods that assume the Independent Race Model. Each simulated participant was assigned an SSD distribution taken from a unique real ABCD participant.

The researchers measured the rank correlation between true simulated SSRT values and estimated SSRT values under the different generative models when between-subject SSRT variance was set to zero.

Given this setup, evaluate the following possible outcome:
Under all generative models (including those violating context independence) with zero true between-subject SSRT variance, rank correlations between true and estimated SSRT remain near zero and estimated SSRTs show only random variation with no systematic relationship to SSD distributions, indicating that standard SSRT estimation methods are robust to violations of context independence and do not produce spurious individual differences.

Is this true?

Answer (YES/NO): NO